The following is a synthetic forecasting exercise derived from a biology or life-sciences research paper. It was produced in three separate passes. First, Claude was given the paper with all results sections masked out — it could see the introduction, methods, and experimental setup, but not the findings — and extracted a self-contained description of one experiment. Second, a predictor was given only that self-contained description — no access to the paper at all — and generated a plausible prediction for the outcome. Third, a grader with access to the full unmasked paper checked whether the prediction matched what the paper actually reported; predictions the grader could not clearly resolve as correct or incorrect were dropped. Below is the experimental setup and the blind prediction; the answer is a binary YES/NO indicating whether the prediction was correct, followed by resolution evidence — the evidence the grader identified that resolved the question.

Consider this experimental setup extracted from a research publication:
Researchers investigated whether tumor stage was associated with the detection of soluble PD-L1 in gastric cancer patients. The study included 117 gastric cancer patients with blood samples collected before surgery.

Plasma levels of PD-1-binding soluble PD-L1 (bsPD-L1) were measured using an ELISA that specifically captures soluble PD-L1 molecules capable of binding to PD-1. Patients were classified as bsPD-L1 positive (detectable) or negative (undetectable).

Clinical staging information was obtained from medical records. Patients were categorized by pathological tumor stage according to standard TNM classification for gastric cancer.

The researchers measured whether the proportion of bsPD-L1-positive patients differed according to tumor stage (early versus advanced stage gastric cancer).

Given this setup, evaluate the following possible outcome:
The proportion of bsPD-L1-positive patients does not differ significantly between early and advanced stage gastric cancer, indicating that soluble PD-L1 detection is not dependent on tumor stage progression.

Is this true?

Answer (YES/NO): YES